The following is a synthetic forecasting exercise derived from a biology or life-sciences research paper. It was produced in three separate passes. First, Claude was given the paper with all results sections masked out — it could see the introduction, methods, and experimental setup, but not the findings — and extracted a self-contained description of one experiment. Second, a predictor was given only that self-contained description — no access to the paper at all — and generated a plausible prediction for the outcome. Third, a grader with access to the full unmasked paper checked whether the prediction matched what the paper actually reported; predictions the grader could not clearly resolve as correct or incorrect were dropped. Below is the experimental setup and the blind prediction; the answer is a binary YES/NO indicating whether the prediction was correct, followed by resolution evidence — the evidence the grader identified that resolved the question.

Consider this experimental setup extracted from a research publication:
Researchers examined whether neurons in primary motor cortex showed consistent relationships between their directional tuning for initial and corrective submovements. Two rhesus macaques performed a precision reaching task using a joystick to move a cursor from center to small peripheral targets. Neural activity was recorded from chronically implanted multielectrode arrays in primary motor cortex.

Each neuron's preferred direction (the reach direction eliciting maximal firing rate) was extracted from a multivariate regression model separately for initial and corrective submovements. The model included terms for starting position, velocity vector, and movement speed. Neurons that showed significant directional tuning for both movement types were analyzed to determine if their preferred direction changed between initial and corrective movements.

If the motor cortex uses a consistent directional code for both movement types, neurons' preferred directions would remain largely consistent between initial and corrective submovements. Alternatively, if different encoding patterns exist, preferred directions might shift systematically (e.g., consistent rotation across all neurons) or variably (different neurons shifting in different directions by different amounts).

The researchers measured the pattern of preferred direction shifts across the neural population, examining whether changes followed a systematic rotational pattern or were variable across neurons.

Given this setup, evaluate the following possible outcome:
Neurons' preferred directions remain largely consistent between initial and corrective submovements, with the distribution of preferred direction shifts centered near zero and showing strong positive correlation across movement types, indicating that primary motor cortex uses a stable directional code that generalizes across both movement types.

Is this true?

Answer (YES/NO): NO